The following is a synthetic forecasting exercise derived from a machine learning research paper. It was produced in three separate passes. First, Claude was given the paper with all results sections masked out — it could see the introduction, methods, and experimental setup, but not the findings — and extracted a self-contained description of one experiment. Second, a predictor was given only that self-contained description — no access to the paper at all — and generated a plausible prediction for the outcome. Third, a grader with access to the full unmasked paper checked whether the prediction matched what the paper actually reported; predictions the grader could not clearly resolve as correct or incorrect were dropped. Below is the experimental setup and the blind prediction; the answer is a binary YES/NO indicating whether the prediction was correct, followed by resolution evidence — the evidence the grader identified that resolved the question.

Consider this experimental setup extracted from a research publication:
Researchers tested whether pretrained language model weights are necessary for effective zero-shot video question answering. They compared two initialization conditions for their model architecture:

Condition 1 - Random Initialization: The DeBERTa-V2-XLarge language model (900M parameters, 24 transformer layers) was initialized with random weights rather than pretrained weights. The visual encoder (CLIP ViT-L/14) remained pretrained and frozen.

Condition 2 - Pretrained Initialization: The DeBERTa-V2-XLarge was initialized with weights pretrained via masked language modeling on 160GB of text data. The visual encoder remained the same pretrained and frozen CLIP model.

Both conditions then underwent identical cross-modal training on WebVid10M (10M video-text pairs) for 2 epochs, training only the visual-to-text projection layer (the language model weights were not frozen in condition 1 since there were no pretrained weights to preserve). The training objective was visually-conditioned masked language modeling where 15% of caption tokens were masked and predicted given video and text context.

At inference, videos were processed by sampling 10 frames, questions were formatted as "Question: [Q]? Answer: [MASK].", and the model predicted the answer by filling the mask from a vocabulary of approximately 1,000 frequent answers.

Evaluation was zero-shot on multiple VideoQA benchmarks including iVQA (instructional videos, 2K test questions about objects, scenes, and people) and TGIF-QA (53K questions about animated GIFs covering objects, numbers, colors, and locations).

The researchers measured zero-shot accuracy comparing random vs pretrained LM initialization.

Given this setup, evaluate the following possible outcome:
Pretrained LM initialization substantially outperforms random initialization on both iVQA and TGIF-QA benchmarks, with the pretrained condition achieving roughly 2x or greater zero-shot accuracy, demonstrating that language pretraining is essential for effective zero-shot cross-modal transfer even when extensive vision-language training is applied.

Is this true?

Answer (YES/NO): YES